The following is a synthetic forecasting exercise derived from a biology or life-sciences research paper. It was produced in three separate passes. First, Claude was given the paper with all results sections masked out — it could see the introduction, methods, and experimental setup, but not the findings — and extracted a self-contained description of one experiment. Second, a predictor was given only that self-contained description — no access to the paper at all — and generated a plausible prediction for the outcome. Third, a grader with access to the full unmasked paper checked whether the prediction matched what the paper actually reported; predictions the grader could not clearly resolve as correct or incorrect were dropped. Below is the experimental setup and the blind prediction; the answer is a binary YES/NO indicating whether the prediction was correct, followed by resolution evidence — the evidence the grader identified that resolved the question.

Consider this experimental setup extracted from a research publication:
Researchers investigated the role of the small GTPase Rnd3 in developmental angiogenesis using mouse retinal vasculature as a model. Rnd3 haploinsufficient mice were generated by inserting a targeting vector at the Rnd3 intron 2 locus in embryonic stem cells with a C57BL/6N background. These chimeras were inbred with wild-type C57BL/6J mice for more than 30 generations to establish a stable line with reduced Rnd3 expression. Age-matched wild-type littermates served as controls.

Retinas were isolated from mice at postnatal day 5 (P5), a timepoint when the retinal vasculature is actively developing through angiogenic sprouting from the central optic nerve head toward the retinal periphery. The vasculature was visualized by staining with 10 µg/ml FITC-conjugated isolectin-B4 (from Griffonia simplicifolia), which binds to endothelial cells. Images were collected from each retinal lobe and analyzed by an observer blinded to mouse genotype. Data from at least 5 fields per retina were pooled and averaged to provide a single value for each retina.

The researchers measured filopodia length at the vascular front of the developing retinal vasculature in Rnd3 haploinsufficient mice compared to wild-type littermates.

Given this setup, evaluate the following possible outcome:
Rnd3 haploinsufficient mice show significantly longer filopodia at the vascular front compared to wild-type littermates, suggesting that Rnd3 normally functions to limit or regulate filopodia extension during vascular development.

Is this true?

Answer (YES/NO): NO